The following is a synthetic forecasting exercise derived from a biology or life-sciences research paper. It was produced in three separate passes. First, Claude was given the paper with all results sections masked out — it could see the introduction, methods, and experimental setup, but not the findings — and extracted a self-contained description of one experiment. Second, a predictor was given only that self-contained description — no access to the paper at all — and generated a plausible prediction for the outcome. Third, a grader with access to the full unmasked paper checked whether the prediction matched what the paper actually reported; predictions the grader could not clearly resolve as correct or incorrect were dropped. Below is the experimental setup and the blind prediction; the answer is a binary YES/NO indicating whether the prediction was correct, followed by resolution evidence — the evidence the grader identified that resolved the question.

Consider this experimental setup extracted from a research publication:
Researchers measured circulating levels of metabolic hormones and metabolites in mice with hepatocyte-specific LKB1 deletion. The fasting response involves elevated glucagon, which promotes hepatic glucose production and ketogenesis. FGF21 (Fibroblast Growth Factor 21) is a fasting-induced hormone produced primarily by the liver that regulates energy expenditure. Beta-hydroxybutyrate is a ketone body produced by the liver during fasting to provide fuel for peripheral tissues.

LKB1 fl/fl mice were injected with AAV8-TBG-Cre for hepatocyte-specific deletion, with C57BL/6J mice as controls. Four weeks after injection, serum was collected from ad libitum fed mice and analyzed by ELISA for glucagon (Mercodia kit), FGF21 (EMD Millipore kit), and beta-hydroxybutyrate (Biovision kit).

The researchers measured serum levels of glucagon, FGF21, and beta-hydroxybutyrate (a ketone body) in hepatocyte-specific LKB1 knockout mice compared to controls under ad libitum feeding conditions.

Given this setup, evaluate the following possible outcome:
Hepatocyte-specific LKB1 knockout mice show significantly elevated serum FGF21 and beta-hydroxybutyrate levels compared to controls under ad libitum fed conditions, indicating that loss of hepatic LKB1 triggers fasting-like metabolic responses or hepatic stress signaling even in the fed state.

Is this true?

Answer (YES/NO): YES